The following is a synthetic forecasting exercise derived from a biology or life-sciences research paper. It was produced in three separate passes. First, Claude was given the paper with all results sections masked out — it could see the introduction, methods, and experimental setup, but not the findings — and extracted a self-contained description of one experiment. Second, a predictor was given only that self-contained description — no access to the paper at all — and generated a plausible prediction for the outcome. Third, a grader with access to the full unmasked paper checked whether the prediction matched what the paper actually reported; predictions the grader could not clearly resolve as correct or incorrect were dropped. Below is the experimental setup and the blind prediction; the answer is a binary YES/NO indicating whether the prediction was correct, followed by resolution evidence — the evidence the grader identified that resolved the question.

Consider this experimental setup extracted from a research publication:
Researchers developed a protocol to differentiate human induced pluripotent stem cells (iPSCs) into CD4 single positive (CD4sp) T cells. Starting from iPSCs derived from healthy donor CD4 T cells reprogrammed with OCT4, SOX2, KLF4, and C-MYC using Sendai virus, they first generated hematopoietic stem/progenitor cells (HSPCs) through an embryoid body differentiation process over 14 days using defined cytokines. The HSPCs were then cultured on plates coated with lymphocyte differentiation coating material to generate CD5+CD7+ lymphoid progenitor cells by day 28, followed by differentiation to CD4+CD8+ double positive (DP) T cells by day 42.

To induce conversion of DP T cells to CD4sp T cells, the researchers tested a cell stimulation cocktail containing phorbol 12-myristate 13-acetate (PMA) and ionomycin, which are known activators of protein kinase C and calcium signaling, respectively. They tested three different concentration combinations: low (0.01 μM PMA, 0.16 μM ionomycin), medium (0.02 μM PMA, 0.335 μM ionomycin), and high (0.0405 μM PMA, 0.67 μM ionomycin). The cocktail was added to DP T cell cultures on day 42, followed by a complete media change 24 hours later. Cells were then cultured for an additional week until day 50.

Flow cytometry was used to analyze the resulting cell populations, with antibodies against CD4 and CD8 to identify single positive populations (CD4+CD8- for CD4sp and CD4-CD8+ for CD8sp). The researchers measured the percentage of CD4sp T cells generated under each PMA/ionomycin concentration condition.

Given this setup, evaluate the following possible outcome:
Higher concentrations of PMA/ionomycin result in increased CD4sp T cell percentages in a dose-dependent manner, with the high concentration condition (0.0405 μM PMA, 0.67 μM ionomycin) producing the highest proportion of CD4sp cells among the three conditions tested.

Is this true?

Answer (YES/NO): NO